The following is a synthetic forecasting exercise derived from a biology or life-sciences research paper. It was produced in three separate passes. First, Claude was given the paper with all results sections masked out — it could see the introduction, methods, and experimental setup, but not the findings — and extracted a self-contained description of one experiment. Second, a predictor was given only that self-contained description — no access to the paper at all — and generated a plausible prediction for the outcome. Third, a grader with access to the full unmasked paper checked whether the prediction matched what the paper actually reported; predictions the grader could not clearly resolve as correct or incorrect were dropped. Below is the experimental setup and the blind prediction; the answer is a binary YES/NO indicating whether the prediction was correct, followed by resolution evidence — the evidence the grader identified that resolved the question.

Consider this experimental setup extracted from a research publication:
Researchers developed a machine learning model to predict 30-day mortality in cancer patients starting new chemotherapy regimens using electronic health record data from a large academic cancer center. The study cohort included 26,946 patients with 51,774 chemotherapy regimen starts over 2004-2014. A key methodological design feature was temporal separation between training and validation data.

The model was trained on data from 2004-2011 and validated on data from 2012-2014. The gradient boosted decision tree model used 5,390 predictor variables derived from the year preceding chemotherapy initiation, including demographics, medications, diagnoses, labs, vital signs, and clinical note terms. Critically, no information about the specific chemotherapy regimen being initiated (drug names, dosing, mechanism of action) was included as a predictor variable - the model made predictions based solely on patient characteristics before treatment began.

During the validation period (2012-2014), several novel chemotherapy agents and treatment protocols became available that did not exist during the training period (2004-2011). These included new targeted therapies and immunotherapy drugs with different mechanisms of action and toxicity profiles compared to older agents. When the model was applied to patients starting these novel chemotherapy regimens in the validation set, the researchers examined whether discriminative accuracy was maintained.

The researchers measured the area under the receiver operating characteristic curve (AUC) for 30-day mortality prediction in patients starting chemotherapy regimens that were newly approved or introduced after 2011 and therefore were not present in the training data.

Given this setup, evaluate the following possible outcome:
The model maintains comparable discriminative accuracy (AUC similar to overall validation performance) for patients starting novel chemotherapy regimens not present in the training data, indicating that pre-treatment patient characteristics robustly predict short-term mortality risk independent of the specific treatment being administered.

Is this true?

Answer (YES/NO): YES